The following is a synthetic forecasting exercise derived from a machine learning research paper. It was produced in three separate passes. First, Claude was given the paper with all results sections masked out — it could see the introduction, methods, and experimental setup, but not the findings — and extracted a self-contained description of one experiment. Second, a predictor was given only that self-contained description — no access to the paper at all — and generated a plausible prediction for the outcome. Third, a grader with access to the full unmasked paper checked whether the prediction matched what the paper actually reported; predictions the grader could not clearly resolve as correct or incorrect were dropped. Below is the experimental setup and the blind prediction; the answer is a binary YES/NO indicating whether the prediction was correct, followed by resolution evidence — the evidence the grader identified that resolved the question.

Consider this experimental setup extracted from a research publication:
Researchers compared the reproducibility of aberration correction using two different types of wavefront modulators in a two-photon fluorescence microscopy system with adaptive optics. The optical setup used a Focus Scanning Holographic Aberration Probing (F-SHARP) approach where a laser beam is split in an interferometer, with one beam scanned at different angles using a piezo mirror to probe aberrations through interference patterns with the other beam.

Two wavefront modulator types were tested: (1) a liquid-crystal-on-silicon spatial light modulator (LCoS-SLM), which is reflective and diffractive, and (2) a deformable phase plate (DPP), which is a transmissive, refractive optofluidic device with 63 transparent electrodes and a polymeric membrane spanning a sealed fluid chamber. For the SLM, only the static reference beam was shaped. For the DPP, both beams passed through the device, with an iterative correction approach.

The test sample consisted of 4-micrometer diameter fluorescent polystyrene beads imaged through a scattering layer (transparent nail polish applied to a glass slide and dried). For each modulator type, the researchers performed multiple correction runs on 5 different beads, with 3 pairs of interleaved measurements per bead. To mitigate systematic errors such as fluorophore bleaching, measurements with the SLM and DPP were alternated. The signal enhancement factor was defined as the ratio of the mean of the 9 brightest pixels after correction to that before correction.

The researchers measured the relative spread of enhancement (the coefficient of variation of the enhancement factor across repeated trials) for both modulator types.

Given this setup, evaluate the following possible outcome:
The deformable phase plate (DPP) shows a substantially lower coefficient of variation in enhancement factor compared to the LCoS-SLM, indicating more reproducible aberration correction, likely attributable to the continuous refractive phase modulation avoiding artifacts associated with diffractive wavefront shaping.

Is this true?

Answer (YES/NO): NO